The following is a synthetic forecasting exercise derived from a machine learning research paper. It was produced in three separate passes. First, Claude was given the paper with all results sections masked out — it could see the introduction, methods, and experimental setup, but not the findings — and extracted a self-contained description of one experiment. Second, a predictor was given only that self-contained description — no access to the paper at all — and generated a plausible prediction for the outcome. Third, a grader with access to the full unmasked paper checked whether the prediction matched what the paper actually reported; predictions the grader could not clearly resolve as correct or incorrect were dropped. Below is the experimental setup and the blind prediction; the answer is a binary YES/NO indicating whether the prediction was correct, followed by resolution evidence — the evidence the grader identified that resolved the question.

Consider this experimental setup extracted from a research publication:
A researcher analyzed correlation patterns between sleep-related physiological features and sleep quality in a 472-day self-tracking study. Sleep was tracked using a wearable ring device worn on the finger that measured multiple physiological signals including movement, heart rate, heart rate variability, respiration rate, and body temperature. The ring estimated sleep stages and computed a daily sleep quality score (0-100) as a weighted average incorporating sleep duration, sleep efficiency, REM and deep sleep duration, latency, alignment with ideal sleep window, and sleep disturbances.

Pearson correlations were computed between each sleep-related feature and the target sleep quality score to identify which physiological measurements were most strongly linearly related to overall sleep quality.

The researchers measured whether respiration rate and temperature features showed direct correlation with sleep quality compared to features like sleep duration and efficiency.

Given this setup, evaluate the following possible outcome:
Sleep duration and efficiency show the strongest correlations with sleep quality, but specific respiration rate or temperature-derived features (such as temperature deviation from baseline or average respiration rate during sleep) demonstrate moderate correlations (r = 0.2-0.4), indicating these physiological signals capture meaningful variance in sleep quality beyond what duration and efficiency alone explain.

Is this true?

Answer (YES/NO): NO